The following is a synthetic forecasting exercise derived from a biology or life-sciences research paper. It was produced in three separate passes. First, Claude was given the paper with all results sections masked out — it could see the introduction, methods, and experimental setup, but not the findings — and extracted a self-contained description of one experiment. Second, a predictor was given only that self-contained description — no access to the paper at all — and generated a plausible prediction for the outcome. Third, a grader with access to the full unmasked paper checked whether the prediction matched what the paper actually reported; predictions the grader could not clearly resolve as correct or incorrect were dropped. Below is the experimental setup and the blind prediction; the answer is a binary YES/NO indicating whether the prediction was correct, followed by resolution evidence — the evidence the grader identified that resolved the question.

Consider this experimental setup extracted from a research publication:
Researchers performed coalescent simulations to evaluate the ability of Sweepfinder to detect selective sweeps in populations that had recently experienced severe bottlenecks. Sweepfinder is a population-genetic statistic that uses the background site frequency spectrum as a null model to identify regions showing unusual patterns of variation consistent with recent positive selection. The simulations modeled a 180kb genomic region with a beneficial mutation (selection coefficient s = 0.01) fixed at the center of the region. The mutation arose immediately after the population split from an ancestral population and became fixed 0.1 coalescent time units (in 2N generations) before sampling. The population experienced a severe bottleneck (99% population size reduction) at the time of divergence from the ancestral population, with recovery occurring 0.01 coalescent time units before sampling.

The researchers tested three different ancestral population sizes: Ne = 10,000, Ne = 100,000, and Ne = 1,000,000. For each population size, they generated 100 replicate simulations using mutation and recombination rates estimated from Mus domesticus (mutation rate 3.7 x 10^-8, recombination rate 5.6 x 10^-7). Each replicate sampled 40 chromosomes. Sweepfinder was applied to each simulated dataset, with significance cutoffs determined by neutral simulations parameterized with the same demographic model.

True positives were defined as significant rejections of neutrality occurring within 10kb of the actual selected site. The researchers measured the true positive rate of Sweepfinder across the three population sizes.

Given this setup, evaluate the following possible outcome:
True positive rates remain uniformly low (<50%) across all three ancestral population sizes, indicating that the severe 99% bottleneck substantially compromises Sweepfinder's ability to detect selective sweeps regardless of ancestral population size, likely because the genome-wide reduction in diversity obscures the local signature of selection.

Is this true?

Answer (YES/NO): YES